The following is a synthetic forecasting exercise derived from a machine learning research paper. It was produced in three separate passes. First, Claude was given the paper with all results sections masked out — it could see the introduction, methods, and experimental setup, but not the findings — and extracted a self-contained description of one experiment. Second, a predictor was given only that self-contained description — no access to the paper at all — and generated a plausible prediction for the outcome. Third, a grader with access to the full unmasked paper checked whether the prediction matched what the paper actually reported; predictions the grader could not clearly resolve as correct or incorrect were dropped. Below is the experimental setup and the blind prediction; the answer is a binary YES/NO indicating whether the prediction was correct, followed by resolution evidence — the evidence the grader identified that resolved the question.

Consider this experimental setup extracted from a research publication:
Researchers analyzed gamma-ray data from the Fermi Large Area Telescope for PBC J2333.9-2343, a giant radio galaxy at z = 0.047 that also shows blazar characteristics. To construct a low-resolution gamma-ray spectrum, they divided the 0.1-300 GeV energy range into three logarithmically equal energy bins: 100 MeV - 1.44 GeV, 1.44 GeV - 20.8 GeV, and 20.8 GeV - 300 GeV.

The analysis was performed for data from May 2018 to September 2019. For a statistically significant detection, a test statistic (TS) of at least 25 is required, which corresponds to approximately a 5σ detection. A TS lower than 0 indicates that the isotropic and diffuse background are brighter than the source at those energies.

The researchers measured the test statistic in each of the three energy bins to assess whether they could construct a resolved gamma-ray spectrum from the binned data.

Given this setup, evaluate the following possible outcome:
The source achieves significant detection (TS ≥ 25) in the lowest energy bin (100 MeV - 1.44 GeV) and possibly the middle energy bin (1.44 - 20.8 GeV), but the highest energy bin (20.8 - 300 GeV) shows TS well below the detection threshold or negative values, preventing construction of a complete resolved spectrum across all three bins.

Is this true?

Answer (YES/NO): NO